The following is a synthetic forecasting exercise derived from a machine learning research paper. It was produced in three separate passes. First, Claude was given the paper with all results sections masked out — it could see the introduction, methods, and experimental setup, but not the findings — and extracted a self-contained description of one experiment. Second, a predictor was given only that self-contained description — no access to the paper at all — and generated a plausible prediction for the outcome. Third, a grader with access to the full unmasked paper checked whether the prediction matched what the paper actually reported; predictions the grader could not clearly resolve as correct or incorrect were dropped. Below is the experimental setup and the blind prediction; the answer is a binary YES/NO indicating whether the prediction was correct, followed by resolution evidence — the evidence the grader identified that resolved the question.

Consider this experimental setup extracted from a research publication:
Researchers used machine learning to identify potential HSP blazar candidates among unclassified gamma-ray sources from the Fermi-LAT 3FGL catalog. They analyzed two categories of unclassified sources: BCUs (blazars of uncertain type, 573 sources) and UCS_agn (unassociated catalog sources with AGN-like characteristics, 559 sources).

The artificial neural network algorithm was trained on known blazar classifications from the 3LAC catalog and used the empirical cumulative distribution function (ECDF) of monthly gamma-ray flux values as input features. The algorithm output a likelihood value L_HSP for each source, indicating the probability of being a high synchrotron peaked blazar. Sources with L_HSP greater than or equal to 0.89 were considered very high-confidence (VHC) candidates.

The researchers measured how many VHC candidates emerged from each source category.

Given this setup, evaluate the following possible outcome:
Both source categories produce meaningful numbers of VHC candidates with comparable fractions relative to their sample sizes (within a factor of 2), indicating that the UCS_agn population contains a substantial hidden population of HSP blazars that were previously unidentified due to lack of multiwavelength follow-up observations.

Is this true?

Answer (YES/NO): NO